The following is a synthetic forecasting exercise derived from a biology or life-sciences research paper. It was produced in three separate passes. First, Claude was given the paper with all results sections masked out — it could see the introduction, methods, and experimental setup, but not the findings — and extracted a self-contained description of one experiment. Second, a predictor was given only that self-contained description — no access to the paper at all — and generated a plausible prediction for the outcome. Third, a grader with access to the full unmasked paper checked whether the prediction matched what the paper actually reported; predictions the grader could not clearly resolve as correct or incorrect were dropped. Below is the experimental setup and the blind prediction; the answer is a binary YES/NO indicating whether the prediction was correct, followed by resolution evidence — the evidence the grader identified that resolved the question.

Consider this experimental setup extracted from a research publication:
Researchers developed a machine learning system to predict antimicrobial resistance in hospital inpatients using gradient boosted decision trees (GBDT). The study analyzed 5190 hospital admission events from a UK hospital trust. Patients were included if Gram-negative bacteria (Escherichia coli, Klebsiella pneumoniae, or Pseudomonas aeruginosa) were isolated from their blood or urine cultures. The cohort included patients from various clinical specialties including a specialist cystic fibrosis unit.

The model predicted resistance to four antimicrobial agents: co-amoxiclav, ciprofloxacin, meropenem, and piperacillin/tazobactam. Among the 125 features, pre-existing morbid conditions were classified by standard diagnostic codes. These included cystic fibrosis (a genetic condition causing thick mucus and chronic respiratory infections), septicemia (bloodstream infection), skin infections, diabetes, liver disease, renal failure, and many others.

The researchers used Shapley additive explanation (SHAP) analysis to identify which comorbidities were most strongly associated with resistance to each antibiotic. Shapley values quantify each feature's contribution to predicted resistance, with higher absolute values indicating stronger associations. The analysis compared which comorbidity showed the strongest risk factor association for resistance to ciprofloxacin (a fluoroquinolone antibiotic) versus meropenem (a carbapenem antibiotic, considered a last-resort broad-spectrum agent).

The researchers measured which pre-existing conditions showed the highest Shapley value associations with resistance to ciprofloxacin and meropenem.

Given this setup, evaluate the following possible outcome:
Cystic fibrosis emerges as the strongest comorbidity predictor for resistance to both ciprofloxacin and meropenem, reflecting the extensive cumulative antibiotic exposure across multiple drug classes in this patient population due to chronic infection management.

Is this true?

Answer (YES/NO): YES